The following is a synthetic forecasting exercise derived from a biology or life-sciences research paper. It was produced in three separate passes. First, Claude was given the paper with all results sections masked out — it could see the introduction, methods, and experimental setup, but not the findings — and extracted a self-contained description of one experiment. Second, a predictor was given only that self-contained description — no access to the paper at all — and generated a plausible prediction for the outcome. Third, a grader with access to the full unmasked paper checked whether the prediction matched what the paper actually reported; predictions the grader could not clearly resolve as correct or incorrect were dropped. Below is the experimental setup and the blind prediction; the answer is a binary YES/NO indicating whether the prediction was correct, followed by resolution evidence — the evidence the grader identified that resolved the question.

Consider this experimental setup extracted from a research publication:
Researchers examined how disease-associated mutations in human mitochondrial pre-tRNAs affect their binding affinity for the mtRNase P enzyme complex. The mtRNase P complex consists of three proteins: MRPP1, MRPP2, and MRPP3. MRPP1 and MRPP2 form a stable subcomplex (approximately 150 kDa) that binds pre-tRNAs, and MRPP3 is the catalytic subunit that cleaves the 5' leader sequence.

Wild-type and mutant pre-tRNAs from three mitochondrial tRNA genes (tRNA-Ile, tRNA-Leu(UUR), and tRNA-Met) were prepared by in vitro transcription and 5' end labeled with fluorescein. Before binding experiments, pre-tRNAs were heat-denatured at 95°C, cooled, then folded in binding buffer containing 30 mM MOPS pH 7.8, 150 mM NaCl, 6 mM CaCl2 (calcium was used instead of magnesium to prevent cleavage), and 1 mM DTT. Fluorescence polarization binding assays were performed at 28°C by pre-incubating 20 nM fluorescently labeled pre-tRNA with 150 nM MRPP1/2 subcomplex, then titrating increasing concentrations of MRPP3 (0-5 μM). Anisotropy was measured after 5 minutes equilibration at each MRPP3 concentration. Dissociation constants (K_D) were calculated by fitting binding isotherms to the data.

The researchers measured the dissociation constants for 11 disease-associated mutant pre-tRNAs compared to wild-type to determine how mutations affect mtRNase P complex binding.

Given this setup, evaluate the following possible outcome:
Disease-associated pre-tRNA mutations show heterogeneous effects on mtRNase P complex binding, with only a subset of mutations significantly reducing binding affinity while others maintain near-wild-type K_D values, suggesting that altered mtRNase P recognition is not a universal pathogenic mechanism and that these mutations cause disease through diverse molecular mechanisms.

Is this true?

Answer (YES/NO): YES